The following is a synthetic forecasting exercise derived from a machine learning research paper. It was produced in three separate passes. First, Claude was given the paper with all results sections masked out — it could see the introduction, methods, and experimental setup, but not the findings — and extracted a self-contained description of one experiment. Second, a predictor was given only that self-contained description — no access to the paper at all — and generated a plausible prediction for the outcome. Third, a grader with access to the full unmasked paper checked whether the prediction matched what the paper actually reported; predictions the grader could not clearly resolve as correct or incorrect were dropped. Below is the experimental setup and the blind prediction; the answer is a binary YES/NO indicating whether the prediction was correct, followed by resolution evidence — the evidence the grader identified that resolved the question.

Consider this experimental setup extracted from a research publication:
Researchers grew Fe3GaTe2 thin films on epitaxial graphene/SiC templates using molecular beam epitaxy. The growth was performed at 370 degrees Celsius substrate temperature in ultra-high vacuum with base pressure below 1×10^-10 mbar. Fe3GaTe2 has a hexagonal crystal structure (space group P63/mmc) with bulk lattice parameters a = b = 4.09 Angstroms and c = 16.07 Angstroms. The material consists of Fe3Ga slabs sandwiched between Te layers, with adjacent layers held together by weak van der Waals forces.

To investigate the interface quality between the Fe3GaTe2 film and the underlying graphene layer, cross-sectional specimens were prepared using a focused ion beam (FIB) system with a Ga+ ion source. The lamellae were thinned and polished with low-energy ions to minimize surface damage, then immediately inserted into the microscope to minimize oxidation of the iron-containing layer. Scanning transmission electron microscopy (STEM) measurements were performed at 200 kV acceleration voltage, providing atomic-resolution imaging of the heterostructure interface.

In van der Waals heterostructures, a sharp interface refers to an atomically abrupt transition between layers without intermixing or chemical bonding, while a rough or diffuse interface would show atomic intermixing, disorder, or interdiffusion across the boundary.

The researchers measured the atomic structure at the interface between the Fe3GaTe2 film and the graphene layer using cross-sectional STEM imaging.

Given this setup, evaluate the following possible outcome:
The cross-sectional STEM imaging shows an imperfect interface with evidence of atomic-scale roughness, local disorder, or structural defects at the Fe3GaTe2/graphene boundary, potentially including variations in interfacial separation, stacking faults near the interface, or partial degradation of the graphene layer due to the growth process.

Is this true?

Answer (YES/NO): NO